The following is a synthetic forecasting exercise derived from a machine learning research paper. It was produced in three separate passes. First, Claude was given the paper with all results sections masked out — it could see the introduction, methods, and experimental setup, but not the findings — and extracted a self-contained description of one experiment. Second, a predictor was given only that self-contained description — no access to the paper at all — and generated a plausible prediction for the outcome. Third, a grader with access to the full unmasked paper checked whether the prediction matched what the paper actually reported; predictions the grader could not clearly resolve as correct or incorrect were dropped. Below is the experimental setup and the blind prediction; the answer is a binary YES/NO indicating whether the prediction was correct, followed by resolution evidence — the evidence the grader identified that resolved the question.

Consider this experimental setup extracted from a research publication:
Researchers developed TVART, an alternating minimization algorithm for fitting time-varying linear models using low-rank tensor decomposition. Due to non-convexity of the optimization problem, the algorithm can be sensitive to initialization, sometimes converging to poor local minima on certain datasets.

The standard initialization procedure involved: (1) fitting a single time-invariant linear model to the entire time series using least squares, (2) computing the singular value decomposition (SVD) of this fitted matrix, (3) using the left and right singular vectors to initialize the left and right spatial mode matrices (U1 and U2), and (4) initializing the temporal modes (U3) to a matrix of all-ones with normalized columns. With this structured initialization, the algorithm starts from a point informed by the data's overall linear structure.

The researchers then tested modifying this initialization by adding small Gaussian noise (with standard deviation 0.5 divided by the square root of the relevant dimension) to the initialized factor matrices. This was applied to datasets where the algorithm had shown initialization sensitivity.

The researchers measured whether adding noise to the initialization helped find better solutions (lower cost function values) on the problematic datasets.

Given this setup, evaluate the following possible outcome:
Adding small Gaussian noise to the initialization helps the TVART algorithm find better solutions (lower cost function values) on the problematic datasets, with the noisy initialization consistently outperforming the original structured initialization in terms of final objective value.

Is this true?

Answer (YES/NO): YES